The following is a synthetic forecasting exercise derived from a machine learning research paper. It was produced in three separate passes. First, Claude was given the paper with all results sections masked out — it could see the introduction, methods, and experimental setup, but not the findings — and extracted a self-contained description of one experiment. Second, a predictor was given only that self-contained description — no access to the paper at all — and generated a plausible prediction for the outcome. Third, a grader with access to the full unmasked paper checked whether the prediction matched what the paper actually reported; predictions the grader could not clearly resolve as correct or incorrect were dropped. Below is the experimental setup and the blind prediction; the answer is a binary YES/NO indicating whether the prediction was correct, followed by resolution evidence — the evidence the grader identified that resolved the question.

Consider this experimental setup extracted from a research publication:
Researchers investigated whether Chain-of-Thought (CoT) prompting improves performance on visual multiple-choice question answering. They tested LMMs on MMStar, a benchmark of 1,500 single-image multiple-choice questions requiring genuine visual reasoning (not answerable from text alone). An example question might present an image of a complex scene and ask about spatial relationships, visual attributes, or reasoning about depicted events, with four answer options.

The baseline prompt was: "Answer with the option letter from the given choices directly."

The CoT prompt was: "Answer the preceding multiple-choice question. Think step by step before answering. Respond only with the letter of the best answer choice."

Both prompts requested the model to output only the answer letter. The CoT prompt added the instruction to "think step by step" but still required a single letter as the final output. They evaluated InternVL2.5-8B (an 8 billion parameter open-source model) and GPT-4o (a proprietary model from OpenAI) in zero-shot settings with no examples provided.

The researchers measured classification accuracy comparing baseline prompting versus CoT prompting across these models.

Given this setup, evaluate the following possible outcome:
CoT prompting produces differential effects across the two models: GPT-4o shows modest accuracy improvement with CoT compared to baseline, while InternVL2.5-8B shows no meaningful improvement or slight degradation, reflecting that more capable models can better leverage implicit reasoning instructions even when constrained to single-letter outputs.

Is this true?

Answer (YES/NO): NO